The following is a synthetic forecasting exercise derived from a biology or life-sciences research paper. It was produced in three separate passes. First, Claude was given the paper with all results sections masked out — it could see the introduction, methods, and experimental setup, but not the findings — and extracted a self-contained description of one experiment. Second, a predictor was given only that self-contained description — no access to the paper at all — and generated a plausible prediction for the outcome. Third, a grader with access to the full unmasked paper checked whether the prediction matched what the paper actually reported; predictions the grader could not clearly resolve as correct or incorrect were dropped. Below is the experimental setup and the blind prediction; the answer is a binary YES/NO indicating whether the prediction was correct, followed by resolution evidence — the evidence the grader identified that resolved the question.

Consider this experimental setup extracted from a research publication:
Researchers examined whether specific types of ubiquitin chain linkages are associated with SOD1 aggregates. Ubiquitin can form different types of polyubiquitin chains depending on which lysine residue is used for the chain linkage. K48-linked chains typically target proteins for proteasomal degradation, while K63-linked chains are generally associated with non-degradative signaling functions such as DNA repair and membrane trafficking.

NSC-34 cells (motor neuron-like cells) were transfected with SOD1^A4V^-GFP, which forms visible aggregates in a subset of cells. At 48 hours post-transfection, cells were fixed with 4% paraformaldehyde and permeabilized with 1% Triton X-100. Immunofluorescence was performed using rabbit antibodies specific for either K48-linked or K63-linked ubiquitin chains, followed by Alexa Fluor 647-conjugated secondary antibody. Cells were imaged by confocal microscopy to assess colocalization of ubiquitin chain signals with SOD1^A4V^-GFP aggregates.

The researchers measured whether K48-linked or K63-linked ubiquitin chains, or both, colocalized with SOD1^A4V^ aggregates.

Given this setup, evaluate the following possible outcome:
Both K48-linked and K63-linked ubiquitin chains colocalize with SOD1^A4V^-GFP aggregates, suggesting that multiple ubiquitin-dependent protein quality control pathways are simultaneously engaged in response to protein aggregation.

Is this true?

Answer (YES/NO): YES